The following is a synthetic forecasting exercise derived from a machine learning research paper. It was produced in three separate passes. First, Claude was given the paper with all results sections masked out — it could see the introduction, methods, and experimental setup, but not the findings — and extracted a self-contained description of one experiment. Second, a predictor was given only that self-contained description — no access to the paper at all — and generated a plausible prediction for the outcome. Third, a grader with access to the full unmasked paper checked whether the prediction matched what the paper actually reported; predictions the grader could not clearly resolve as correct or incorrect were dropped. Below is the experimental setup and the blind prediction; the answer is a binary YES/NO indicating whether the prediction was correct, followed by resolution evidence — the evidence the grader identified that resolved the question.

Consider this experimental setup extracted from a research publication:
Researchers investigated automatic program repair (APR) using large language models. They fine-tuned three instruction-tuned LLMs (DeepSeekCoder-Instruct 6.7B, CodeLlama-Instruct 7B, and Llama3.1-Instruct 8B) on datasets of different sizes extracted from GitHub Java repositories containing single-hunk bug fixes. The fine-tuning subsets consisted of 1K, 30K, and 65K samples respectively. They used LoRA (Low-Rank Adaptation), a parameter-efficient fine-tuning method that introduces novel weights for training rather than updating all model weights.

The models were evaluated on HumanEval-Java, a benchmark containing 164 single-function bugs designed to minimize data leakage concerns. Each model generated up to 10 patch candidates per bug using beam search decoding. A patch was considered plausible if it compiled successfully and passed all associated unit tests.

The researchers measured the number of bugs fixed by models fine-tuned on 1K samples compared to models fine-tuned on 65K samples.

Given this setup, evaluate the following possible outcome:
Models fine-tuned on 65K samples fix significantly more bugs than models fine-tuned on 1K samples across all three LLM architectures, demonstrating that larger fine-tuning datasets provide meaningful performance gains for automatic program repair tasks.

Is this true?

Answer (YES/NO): YES